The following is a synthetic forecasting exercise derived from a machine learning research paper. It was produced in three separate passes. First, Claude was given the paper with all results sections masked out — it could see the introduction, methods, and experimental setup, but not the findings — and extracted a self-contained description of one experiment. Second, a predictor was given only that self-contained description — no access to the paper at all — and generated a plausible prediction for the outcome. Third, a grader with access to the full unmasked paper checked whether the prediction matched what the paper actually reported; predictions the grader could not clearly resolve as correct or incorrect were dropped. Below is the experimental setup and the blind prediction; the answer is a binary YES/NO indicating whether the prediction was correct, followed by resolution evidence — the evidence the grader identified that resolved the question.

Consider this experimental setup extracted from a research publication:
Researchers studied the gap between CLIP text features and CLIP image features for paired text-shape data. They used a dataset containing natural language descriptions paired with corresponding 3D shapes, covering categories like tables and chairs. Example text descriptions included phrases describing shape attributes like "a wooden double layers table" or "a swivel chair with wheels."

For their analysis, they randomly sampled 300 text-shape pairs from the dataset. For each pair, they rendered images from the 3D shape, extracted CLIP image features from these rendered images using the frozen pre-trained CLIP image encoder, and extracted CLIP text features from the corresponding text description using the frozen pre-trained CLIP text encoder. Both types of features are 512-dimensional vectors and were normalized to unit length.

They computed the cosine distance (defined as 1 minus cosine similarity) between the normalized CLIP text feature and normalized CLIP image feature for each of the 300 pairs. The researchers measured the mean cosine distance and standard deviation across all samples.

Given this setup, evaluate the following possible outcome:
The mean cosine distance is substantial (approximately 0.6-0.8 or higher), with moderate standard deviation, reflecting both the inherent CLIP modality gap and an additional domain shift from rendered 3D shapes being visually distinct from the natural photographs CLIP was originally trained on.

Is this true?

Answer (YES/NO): NO